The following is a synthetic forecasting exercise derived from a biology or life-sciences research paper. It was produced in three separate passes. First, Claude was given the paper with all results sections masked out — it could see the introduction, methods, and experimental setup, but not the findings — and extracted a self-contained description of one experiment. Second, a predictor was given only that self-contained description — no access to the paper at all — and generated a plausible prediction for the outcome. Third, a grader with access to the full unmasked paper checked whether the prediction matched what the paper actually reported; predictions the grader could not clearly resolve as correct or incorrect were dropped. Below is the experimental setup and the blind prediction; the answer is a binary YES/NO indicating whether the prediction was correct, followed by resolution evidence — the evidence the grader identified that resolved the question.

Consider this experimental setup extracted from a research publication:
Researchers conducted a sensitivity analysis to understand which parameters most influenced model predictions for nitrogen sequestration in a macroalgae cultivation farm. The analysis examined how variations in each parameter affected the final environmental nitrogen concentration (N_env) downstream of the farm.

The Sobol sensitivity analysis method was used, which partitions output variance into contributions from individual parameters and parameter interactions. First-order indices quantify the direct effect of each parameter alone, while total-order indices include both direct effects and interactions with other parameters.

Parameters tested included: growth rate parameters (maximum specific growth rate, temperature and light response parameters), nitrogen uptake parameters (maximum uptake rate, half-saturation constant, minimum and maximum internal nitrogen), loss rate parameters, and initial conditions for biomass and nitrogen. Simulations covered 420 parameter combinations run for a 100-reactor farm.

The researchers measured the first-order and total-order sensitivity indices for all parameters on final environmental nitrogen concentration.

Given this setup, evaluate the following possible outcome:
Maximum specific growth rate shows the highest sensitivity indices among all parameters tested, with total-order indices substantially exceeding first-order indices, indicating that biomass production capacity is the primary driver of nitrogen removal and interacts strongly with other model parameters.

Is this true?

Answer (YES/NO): NO